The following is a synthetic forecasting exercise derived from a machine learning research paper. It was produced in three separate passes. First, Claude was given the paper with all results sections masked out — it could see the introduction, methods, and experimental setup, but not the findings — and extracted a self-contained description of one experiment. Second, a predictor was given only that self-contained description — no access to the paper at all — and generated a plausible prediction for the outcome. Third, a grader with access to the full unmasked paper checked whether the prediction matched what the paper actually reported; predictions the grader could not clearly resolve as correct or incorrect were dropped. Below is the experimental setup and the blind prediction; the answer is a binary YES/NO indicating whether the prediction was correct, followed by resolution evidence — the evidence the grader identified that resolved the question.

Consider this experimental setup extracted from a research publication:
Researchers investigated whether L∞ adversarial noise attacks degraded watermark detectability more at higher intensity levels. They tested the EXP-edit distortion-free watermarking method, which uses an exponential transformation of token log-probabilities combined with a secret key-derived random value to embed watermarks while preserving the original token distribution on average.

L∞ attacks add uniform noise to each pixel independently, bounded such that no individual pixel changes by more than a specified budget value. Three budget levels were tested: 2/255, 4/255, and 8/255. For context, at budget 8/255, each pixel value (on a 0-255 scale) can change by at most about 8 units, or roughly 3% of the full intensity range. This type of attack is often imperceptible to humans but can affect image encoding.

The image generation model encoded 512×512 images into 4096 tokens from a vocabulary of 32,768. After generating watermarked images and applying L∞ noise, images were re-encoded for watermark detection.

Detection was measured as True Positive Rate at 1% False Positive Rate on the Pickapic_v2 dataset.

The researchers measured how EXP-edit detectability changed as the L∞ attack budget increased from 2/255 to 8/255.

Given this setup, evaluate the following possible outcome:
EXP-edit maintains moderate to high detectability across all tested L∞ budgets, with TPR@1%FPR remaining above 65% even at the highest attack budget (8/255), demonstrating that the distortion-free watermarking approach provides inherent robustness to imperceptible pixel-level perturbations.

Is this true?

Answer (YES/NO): NO